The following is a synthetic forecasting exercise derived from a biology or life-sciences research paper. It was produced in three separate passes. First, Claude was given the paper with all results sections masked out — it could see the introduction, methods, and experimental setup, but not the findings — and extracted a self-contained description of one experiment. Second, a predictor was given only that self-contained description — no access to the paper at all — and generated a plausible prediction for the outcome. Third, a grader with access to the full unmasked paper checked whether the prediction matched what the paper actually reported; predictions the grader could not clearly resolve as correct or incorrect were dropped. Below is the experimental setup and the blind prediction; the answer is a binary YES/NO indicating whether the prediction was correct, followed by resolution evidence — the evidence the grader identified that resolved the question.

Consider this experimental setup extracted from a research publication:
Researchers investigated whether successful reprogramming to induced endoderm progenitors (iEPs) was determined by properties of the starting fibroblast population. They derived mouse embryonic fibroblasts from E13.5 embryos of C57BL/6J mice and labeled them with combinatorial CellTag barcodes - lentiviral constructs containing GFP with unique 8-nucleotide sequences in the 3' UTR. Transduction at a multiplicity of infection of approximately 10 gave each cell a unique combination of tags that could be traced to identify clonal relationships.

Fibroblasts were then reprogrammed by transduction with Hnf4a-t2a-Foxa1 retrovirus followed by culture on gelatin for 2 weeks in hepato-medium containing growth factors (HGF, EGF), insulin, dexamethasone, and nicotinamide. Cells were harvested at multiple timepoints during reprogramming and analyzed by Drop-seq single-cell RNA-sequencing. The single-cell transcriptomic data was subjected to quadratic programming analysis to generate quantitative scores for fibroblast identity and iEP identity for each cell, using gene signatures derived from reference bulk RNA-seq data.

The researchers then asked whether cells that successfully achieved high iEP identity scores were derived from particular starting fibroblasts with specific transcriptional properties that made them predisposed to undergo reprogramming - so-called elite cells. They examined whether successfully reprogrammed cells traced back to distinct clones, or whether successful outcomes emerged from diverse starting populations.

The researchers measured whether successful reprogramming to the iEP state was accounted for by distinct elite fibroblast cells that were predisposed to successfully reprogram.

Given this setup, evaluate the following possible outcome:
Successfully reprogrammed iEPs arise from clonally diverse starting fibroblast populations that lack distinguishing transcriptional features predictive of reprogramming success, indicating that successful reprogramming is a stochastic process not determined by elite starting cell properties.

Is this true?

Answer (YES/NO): YES